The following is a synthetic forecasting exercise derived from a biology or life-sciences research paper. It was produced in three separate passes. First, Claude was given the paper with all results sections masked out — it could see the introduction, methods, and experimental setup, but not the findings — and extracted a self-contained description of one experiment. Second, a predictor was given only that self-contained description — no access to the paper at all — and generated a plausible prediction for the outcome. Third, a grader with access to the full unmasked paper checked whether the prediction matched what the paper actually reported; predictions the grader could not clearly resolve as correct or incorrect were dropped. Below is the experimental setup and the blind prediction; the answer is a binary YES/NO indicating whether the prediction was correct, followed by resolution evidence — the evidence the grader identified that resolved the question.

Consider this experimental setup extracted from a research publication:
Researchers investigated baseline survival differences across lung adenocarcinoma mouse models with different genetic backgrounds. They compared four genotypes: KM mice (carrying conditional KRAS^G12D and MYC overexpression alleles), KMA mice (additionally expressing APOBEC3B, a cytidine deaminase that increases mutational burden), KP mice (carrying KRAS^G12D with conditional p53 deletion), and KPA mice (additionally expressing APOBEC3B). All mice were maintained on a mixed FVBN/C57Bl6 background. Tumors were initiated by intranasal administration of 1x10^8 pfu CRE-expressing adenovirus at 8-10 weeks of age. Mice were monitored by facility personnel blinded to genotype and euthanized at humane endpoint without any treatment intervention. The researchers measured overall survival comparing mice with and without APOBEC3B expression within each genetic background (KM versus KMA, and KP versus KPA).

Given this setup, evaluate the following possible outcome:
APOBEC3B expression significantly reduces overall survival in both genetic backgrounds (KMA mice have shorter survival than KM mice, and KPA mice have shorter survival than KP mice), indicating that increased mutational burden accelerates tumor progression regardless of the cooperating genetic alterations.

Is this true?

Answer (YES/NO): NO